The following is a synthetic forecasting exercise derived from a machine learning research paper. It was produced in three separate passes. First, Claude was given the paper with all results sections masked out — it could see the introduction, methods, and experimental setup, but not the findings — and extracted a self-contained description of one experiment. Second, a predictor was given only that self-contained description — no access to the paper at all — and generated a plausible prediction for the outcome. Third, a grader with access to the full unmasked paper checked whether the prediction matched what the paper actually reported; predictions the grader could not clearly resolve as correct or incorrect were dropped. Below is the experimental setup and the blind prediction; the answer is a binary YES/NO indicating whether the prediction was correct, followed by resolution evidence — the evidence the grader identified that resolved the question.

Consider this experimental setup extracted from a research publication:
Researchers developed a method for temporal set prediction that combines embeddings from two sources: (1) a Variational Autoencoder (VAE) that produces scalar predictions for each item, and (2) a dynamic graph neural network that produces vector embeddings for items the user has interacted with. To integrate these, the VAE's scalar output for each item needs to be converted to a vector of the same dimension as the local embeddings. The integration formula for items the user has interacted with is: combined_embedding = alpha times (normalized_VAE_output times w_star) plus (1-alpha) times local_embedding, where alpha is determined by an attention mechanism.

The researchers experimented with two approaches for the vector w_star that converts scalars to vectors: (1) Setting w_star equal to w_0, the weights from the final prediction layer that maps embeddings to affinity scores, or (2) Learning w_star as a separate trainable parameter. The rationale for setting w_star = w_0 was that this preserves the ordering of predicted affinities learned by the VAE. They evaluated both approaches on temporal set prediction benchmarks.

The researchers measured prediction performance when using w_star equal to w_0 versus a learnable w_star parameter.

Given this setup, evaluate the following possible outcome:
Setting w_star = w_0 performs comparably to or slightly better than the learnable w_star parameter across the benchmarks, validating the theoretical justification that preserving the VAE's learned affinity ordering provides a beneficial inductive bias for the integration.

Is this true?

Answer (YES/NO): YES